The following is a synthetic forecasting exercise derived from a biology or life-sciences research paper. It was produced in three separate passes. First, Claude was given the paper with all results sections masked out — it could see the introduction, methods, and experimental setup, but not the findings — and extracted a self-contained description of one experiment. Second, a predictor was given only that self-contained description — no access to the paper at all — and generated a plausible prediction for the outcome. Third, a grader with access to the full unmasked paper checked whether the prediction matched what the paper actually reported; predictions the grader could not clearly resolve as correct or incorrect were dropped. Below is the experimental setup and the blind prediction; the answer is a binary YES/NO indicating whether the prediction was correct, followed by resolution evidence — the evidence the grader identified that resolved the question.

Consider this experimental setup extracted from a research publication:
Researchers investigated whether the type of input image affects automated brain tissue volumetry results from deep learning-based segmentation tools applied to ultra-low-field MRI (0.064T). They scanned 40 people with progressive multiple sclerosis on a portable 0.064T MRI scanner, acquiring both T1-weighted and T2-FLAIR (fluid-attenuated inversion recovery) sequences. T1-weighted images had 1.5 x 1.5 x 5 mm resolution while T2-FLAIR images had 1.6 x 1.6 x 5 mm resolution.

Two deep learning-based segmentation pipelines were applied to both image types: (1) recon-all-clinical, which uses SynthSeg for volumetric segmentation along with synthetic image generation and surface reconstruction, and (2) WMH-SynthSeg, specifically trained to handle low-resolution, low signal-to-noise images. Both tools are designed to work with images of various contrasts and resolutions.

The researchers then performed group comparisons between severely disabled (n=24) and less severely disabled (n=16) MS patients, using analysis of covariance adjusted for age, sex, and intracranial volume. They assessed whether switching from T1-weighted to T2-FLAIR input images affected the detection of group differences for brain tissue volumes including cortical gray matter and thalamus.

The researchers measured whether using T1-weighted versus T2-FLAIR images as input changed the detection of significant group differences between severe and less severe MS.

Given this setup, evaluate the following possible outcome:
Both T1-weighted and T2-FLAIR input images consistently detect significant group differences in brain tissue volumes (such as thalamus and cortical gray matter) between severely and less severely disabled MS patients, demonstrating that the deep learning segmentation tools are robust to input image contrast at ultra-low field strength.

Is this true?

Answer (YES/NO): NO